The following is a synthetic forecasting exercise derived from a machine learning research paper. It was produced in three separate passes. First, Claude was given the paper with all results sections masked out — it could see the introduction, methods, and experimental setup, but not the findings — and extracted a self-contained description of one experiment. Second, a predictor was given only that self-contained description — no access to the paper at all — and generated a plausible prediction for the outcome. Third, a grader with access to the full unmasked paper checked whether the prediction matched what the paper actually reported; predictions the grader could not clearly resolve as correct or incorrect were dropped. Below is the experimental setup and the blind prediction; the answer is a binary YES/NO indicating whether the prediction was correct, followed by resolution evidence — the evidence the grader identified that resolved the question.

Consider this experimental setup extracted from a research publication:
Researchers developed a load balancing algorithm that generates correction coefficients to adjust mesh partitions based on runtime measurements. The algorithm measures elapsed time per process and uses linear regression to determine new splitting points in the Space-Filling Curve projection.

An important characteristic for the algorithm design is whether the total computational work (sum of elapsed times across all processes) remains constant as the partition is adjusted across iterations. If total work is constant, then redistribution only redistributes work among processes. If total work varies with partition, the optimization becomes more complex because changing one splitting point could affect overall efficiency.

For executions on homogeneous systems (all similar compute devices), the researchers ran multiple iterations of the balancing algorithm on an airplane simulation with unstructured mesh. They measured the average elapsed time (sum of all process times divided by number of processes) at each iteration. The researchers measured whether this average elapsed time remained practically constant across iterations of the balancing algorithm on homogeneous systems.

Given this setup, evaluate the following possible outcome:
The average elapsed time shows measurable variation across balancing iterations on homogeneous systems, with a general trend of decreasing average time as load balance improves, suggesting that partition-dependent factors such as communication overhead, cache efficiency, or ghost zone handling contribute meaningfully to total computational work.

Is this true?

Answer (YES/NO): NO